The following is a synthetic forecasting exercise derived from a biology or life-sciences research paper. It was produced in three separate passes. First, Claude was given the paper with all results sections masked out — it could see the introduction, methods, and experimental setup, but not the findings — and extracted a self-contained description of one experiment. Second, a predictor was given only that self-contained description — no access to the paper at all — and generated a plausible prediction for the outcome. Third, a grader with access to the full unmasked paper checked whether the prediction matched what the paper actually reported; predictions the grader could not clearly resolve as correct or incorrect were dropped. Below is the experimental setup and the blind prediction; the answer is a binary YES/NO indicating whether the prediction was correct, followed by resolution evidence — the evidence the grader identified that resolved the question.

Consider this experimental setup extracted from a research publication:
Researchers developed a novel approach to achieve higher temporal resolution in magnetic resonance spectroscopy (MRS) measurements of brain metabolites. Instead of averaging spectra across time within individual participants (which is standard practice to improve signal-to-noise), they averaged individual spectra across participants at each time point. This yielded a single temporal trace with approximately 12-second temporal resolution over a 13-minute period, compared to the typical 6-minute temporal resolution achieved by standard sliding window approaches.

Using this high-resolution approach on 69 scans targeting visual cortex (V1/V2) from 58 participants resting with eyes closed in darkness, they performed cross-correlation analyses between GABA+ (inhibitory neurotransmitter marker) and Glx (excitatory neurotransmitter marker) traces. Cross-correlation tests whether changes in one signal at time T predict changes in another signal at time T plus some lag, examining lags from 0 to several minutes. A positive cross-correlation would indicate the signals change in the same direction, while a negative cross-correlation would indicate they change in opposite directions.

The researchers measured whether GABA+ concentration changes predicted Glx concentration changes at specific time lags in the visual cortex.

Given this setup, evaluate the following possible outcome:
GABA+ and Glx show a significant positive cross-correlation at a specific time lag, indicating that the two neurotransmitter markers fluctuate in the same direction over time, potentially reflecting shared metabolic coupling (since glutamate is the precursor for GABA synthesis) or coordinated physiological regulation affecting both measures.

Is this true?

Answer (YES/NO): NO